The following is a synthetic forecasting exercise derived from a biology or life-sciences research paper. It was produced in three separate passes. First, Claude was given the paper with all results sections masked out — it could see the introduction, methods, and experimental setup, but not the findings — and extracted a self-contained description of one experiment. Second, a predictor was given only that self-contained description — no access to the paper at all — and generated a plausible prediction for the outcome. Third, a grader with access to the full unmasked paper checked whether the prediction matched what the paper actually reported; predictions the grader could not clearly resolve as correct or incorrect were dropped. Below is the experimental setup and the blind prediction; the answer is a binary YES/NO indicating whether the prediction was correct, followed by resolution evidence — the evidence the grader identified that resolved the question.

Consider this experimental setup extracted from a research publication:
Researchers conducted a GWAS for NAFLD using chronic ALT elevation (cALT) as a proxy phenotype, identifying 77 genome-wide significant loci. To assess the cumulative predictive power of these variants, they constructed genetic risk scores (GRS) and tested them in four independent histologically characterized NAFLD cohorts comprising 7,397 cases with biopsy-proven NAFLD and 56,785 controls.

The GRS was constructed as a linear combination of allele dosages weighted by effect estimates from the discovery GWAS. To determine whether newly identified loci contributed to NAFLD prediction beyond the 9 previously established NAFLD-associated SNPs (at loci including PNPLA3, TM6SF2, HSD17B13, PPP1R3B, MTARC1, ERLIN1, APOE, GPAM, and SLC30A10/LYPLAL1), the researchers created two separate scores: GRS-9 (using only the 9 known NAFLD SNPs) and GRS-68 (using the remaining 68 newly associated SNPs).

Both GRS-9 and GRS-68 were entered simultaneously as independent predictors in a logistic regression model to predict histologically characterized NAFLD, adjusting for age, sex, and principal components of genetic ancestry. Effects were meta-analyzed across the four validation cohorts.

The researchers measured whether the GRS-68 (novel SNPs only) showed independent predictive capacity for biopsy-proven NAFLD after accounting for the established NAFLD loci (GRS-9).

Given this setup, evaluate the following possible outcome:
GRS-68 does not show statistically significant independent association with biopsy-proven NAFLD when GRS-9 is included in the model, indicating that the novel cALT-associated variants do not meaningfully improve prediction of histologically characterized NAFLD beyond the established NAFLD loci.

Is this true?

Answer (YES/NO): NO